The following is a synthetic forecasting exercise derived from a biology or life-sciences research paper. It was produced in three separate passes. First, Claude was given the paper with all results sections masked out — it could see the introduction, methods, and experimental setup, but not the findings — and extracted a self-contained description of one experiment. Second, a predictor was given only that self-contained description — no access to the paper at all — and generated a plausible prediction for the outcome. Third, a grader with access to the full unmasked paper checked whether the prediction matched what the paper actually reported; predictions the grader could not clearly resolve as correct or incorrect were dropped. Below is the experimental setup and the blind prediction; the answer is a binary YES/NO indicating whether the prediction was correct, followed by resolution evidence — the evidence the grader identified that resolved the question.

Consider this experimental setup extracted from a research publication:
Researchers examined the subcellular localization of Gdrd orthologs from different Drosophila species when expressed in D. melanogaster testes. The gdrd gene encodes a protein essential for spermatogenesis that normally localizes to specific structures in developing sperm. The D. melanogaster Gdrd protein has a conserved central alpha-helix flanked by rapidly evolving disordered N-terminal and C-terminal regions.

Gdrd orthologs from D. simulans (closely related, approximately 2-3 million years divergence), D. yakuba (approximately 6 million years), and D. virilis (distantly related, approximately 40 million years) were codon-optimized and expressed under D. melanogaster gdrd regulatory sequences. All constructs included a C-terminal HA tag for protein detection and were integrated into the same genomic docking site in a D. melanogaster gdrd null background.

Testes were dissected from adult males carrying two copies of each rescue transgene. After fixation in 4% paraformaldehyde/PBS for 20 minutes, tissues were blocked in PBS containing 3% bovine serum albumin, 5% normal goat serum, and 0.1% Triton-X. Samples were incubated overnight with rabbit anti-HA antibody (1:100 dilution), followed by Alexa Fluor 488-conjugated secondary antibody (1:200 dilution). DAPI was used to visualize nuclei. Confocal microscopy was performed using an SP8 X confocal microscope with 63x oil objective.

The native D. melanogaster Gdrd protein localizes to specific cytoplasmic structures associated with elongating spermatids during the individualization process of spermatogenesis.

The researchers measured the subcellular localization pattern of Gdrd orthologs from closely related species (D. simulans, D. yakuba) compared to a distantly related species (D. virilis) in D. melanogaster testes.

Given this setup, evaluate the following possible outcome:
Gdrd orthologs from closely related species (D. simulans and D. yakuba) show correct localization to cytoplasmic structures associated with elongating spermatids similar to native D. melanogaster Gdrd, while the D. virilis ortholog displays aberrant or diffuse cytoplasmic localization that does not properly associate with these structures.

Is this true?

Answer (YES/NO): NO